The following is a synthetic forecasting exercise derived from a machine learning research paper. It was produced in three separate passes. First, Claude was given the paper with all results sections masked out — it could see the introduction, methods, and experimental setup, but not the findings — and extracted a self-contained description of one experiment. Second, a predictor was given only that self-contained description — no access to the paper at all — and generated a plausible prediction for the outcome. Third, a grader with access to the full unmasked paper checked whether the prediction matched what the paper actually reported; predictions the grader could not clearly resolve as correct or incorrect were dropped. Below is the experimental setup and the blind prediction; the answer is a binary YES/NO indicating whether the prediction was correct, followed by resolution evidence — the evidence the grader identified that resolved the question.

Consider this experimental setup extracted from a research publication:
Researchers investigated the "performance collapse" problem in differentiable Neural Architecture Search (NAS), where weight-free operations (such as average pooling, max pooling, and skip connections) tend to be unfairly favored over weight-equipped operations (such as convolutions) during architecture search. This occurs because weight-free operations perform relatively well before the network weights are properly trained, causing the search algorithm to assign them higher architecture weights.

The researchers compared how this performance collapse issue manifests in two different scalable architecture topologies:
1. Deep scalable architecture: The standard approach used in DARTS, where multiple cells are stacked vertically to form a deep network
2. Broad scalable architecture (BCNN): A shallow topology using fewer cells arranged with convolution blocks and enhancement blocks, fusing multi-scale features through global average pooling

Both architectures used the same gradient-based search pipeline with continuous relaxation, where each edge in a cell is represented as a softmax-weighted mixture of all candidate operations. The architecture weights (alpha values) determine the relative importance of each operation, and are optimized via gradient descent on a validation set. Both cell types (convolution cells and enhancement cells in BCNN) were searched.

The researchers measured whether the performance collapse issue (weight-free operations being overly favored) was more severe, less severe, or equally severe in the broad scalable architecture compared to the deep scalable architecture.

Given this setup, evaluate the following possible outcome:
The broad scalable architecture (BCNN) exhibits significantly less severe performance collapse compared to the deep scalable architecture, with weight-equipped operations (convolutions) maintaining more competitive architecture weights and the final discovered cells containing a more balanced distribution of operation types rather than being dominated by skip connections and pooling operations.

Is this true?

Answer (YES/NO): NO